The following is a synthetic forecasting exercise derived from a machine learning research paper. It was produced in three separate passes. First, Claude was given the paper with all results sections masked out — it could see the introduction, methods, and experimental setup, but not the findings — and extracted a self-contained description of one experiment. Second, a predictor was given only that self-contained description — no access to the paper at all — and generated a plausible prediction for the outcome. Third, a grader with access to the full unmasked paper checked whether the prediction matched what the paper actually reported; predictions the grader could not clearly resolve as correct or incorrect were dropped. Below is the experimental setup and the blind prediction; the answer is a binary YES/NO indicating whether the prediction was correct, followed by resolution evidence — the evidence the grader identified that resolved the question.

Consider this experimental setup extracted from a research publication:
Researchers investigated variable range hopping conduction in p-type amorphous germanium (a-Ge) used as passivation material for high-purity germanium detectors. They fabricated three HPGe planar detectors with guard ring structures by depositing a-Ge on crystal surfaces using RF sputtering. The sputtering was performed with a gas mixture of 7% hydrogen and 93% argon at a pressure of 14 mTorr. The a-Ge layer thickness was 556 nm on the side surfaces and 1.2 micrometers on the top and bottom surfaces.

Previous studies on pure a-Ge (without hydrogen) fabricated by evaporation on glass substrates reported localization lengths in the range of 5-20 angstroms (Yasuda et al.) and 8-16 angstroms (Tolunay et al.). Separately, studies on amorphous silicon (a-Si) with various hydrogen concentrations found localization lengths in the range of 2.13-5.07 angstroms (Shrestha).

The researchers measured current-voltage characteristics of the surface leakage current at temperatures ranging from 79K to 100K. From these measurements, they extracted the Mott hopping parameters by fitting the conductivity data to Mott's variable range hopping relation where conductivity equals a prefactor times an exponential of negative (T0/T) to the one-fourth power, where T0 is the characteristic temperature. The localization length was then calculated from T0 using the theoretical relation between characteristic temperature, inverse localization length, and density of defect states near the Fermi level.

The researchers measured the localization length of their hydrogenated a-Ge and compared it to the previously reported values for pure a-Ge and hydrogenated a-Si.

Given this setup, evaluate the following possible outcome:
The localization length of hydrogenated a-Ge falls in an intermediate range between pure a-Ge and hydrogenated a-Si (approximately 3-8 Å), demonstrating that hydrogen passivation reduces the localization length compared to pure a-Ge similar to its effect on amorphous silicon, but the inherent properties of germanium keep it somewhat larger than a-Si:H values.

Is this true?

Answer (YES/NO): NO